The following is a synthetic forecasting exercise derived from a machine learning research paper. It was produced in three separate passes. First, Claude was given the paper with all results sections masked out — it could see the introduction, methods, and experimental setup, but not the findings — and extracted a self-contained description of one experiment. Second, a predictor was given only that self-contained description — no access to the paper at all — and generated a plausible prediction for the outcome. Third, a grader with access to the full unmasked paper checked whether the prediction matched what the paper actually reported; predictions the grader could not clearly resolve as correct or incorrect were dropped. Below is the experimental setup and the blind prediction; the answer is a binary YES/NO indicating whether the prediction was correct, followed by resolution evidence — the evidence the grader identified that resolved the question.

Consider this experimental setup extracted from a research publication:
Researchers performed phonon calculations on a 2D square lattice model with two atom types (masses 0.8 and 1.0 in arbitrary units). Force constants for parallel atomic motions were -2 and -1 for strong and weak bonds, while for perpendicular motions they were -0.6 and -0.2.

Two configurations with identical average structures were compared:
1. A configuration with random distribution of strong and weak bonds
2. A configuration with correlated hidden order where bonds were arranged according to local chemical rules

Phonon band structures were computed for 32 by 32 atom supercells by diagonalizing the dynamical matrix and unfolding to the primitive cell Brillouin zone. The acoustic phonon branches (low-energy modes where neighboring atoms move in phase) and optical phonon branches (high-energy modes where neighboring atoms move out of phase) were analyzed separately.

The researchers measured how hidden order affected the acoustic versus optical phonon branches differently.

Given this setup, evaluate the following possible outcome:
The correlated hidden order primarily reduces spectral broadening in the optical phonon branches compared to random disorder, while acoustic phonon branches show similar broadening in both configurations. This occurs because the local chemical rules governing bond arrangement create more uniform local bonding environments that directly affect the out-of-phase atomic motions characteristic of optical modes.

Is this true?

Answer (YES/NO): NO